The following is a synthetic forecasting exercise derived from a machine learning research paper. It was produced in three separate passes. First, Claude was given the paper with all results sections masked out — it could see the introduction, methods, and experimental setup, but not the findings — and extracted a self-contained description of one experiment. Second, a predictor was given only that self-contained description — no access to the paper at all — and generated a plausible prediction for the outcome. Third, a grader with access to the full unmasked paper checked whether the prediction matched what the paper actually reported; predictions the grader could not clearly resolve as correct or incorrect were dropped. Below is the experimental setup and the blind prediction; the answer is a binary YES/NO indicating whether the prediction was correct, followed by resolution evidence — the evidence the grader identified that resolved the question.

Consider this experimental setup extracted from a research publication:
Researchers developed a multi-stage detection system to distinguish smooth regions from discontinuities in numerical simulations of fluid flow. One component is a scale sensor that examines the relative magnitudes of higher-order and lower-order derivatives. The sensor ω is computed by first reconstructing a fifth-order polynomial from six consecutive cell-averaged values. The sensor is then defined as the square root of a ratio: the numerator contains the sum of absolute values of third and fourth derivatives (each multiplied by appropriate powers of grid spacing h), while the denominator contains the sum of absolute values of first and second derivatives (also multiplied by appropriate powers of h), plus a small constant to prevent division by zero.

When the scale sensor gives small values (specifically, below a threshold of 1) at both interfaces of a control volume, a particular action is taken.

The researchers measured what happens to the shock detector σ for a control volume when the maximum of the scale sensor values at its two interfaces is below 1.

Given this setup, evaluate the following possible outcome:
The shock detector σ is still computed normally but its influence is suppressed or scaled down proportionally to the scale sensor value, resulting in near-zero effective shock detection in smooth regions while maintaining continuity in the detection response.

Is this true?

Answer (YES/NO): NO